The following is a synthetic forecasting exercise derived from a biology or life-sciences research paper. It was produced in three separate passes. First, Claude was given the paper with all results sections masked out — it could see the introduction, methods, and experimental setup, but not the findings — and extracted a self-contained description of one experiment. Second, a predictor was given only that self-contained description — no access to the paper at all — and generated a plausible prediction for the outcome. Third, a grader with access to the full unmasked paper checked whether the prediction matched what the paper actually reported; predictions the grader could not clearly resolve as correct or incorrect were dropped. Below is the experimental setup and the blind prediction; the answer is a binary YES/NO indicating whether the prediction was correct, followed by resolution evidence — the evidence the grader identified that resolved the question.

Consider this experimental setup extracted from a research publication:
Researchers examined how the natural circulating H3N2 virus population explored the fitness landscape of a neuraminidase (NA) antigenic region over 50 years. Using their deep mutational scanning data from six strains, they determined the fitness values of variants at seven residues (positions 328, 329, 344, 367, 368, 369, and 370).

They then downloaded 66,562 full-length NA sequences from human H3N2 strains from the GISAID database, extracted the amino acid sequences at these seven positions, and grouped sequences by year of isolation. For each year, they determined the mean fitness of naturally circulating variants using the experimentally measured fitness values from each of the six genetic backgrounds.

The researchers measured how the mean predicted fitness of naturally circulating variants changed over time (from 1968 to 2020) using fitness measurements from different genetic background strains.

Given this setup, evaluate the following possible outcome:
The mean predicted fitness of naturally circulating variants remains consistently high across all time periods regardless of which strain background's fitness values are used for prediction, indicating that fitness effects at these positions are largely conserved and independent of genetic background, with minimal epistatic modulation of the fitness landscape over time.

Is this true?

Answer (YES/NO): NO